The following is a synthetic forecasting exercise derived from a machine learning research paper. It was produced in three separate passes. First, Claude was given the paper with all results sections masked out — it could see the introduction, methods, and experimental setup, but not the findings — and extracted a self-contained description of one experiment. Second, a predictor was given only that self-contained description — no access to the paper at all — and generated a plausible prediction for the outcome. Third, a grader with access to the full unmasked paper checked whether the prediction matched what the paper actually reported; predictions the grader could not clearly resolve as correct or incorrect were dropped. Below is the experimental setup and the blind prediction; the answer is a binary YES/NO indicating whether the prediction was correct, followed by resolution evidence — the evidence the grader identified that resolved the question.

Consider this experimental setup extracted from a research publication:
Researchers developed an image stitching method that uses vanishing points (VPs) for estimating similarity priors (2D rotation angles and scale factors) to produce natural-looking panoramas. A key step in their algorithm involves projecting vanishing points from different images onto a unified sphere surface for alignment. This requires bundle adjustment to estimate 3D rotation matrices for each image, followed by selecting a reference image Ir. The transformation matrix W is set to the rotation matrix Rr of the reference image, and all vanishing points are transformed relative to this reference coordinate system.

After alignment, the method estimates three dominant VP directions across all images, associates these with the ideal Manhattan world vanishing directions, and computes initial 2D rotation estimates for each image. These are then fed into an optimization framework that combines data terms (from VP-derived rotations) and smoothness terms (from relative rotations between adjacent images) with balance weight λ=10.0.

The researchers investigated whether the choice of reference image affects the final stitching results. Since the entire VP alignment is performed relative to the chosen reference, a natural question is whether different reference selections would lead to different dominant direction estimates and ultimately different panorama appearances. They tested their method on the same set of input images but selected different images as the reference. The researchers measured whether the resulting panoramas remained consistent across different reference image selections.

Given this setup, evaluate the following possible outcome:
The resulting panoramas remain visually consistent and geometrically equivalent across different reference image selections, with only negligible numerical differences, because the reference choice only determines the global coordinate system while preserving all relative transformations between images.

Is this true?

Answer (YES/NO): YES